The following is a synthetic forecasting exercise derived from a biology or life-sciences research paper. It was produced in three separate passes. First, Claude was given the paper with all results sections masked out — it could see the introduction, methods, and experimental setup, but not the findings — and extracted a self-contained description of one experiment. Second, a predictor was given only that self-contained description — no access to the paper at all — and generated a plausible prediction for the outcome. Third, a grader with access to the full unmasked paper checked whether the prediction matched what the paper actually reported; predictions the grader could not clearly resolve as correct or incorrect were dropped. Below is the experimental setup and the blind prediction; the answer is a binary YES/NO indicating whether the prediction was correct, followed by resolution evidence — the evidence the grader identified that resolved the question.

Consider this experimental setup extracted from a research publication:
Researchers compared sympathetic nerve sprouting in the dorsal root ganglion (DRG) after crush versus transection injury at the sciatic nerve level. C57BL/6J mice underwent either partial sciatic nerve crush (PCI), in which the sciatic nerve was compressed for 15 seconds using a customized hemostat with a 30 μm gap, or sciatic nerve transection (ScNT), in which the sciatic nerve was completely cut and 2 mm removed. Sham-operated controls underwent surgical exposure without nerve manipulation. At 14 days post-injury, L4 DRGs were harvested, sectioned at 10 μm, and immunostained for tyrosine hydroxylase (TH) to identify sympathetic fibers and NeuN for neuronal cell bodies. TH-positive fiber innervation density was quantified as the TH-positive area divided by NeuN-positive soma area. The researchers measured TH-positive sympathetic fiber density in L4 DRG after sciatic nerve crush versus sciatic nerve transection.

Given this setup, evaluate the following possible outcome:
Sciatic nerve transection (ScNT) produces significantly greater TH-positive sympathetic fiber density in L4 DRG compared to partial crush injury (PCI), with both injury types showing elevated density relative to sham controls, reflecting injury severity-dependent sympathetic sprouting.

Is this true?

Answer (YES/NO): NO